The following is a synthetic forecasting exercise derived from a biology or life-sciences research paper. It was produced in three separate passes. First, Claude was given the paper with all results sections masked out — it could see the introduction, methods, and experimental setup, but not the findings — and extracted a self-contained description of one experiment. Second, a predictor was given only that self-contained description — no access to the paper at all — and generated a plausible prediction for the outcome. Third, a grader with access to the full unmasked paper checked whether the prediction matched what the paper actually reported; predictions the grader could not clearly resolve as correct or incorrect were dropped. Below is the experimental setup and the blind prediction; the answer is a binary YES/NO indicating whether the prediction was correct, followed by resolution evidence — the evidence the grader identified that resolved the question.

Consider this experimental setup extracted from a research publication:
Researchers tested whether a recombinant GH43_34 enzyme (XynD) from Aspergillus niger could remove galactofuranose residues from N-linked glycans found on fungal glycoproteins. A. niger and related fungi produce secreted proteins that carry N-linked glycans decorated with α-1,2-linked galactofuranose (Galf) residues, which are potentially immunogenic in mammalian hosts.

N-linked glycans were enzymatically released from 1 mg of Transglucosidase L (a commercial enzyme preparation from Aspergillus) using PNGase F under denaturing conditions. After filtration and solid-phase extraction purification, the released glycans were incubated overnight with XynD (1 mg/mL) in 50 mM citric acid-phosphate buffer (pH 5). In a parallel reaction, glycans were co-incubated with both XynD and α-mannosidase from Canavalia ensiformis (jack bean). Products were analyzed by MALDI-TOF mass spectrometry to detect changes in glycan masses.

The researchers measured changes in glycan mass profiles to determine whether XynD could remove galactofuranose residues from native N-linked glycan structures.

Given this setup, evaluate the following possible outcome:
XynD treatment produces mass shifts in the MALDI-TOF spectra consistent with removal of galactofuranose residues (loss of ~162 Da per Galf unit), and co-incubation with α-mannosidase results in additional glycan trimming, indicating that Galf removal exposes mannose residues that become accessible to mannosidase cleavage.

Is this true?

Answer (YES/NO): NO